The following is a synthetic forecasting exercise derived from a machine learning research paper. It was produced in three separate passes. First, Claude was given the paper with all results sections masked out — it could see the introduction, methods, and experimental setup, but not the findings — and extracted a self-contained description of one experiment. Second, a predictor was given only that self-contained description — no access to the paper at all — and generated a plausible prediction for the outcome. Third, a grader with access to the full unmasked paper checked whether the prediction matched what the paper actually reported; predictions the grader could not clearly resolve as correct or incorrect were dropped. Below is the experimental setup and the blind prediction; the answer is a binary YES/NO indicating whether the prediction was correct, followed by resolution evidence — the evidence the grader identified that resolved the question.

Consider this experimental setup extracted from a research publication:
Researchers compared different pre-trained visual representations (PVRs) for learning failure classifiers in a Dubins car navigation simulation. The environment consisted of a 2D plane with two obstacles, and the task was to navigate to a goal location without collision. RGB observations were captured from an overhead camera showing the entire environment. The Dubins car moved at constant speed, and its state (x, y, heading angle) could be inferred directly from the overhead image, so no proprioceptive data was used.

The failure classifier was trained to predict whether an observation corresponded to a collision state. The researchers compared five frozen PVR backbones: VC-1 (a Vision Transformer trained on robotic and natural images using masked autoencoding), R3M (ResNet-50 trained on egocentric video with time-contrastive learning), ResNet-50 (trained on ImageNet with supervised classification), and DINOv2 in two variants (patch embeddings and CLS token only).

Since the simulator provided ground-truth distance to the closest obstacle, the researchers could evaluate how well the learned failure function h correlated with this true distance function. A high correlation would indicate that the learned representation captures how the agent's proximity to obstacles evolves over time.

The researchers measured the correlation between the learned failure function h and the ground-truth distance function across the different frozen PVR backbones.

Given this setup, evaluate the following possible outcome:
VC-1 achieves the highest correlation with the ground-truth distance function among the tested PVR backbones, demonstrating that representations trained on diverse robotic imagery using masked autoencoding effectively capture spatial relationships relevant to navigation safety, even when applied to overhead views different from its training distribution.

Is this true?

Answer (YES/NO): NO